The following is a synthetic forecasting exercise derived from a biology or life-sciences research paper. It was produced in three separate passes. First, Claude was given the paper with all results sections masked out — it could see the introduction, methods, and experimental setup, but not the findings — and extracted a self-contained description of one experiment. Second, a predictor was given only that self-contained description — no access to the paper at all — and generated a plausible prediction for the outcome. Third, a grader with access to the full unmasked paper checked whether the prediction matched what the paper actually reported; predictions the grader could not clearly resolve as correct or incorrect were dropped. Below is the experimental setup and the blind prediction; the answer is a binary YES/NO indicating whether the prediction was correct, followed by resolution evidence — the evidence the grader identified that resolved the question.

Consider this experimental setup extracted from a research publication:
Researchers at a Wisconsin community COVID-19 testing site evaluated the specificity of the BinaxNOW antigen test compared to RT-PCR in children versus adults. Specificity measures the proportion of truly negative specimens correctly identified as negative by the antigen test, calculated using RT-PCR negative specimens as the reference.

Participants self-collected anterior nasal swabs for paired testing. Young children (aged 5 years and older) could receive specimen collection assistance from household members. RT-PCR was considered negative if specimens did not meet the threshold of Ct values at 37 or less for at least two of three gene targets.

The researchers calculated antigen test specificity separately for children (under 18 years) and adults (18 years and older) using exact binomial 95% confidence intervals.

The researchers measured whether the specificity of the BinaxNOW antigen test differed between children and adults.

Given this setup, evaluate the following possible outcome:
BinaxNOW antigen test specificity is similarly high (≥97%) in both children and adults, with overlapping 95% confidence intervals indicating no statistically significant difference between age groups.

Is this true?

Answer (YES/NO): YES